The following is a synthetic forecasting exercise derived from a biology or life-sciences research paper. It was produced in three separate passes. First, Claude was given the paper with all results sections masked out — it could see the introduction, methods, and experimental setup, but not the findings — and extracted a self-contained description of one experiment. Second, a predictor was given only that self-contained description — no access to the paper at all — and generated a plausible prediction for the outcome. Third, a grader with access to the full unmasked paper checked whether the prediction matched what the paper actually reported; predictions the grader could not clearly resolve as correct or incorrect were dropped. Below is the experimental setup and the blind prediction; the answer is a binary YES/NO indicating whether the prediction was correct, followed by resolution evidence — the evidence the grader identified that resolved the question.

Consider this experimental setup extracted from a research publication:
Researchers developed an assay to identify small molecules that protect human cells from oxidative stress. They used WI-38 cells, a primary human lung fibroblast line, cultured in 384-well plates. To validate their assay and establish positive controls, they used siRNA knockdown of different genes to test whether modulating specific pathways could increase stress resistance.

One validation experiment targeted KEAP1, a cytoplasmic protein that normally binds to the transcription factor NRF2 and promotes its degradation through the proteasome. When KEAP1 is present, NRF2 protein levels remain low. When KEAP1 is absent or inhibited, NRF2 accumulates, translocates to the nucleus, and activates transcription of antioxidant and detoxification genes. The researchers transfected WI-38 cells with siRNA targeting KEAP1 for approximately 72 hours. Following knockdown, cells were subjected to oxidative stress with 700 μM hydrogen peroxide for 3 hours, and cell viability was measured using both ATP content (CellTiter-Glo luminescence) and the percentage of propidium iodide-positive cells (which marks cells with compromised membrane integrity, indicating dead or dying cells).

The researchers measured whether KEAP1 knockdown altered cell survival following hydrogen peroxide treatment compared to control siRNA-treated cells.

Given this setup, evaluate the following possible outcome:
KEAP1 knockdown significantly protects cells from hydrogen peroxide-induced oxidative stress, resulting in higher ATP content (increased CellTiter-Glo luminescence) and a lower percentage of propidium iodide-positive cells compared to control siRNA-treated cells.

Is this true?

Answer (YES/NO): YES